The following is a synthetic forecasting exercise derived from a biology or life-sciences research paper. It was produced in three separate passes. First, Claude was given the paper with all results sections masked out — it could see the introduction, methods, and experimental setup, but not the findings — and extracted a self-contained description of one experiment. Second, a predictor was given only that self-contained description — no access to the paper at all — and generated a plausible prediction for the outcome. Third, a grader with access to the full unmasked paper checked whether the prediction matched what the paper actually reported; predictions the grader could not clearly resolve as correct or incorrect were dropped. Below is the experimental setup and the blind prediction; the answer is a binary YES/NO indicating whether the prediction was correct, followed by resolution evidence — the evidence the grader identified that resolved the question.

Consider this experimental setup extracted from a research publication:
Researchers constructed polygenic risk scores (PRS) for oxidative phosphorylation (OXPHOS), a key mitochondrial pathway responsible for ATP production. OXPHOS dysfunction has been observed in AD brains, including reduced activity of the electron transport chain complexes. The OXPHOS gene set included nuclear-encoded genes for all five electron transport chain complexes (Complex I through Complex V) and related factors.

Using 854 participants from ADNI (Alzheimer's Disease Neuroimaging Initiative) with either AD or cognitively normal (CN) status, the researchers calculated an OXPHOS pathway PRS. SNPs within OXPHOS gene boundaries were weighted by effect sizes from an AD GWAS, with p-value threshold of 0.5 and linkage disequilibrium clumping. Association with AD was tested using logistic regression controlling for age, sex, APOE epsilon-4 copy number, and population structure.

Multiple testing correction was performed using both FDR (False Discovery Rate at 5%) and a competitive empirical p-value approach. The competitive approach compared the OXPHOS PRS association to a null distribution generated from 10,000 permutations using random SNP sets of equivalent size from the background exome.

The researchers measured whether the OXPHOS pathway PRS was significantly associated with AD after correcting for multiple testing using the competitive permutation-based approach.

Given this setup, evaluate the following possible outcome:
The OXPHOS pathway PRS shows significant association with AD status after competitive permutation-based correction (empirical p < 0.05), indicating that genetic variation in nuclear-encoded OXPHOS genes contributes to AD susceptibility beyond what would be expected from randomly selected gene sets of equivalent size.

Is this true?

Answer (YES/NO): YES